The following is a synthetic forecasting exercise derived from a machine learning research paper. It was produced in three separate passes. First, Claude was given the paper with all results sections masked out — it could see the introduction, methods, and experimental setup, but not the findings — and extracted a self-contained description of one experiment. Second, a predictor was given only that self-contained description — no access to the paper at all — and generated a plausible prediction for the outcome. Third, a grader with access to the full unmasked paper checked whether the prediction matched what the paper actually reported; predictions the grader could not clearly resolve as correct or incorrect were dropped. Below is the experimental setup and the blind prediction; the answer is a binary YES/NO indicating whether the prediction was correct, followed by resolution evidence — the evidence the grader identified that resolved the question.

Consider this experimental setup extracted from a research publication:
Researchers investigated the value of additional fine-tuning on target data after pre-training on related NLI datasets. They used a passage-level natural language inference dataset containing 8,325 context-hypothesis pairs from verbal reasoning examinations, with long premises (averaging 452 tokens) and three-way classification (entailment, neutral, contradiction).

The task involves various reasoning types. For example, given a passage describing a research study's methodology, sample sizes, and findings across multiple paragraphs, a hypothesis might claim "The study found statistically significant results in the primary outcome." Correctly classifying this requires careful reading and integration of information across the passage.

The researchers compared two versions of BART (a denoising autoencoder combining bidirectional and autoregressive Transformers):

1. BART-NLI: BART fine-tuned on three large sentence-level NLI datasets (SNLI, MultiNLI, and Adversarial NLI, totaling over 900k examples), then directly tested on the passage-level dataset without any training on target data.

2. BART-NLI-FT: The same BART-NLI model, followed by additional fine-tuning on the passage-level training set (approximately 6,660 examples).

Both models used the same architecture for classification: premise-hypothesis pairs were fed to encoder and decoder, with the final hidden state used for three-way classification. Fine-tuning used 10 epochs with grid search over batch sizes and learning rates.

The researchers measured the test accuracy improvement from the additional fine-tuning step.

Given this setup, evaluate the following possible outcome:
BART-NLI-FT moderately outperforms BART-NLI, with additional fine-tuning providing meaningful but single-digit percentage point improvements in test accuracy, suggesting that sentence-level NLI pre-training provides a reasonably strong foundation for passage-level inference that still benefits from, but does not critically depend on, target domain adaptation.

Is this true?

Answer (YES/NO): NO